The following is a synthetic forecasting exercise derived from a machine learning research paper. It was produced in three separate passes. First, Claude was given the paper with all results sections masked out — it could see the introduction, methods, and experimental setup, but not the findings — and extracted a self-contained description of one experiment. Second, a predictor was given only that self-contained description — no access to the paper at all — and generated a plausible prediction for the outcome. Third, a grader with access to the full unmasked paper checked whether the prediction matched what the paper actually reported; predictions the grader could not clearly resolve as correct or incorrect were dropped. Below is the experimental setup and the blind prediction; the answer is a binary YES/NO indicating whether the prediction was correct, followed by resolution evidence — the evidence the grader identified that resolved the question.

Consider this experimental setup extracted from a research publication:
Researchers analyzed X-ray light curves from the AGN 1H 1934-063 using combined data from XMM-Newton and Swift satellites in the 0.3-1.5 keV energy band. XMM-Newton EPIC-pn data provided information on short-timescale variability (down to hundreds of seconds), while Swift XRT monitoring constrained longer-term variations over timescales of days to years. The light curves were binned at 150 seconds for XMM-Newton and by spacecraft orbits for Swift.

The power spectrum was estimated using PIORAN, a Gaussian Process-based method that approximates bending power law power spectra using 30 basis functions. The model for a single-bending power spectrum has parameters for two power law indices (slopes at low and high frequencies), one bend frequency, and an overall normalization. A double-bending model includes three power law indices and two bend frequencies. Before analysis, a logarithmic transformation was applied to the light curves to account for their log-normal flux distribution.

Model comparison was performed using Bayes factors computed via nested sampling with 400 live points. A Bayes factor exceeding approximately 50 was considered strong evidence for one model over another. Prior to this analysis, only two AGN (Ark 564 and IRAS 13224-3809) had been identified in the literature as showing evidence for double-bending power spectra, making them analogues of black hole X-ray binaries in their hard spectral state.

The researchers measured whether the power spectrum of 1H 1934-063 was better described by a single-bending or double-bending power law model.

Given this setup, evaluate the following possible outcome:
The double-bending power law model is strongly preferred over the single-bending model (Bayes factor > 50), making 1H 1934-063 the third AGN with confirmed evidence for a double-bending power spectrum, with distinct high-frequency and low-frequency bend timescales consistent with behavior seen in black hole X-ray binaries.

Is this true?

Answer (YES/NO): NO